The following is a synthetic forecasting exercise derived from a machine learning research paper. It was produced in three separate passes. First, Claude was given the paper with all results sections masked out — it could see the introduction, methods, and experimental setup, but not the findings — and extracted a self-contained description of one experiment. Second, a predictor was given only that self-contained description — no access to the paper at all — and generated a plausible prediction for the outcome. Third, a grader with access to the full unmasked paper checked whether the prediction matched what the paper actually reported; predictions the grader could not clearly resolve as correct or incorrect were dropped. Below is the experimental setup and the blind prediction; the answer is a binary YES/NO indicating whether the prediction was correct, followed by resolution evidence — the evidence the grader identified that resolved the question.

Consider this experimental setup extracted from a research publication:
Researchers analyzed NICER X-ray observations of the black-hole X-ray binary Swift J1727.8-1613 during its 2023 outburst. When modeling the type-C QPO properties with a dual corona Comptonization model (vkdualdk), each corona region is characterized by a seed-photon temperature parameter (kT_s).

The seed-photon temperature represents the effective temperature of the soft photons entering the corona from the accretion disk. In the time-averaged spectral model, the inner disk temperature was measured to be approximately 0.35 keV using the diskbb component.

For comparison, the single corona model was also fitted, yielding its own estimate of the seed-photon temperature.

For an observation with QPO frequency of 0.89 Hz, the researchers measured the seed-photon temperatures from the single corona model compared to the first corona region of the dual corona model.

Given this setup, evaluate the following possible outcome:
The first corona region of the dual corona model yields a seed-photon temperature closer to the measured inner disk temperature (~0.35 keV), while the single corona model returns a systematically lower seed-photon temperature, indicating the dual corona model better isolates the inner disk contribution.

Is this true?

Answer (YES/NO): YES